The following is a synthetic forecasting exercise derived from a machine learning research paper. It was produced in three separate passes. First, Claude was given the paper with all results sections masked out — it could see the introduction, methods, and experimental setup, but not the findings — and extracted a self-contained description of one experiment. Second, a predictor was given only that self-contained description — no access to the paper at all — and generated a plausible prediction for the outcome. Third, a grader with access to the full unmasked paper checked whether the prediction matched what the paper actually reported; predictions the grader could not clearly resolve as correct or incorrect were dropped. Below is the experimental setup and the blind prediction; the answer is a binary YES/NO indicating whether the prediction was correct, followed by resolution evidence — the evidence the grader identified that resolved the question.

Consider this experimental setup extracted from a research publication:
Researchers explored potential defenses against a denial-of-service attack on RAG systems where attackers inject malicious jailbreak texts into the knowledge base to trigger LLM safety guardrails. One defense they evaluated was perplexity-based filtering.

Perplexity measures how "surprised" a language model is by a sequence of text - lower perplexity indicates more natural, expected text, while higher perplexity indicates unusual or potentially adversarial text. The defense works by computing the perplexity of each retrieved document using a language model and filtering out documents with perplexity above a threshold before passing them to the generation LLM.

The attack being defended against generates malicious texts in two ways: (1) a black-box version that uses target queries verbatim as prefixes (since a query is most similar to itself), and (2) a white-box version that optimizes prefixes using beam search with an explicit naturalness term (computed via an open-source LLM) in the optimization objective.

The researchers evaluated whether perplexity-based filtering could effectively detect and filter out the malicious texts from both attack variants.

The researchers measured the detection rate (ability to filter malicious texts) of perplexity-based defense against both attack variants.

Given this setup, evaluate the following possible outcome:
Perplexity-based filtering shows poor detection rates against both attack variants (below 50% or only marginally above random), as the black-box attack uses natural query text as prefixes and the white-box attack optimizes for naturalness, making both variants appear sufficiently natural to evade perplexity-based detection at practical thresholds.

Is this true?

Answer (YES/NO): NO